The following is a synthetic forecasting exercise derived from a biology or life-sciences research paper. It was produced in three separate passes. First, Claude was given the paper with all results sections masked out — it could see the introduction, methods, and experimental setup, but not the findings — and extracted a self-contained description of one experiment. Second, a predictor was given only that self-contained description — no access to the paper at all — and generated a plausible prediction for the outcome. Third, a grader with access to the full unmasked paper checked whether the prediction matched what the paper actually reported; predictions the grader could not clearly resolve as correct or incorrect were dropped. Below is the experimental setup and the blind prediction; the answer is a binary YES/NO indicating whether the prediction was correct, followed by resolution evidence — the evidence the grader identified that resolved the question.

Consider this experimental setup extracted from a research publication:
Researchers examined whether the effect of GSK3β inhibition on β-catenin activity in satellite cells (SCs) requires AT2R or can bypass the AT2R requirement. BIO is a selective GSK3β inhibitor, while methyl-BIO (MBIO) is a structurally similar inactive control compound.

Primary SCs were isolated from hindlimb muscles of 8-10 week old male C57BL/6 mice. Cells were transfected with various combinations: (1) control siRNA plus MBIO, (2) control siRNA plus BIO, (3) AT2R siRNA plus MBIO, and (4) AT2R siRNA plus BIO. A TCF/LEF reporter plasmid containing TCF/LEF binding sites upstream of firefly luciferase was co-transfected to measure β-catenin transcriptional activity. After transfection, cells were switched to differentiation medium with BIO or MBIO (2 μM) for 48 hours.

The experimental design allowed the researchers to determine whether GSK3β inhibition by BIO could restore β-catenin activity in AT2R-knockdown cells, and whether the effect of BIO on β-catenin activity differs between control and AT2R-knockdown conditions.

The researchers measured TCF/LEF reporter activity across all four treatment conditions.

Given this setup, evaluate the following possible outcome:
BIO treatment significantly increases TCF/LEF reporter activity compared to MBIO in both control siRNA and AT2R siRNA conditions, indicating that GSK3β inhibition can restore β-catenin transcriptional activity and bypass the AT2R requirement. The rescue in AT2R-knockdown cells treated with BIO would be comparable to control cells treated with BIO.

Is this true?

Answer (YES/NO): YES